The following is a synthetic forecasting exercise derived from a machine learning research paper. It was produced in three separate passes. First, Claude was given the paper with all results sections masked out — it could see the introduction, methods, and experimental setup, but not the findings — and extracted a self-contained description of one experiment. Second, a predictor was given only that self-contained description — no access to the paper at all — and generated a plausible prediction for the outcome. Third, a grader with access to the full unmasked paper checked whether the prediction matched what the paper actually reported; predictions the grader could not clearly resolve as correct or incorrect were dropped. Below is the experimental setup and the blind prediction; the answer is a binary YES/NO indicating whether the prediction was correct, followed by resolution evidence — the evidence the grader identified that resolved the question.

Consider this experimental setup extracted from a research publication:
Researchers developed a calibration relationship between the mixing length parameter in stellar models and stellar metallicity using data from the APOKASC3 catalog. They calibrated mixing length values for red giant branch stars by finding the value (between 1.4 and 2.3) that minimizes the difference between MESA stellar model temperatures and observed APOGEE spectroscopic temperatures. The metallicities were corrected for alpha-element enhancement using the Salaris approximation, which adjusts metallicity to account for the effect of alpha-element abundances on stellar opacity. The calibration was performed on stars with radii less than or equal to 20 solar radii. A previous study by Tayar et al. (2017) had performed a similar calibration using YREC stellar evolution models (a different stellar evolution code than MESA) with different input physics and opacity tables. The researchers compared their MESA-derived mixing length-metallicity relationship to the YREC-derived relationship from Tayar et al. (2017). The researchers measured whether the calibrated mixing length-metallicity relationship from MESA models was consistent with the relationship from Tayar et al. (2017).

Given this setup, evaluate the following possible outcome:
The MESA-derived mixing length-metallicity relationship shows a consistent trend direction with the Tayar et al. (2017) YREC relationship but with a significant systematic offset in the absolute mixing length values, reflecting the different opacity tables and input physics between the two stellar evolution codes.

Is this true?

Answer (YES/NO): NO